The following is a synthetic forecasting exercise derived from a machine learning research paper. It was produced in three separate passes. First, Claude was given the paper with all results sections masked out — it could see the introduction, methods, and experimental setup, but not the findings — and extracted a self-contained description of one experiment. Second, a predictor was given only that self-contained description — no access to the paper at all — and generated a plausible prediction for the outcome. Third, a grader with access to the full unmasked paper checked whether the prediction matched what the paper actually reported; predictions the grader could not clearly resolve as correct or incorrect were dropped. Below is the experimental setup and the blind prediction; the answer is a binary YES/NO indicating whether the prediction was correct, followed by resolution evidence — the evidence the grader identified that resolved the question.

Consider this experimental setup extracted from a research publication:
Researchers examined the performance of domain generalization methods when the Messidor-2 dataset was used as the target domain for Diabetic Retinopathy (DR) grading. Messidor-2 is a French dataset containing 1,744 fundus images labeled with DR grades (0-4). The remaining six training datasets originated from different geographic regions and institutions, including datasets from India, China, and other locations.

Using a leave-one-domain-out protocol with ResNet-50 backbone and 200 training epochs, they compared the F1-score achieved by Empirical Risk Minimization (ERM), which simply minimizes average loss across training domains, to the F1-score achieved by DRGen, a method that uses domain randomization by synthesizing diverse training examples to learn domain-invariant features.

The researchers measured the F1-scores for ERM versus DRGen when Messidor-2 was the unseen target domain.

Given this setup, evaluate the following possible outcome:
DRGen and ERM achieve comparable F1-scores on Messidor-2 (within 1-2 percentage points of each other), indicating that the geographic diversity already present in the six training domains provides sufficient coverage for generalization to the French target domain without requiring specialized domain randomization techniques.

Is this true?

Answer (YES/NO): NO